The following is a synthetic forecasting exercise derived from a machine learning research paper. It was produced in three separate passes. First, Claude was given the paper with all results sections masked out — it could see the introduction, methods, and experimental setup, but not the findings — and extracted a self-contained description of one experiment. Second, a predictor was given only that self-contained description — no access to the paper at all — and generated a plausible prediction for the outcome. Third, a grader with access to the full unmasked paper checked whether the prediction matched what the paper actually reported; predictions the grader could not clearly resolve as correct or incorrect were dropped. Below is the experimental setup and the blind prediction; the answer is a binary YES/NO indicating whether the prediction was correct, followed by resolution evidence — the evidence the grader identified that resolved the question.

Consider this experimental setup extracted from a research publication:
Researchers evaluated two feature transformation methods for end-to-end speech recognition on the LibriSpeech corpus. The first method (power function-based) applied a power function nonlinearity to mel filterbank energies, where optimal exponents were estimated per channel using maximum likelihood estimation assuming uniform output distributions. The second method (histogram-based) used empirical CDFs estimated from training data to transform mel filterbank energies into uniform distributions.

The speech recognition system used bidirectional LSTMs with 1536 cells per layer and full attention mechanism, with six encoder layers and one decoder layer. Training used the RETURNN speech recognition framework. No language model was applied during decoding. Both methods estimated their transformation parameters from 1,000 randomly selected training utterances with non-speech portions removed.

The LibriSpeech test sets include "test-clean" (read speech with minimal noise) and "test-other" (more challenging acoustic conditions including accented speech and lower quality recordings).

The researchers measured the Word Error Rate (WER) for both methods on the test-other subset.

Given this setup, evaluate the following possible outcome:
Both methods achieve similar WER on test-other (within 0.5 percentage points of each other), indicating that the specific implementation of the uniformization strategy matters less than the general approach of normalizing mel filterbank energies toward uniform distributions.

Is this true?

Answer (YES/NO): NO